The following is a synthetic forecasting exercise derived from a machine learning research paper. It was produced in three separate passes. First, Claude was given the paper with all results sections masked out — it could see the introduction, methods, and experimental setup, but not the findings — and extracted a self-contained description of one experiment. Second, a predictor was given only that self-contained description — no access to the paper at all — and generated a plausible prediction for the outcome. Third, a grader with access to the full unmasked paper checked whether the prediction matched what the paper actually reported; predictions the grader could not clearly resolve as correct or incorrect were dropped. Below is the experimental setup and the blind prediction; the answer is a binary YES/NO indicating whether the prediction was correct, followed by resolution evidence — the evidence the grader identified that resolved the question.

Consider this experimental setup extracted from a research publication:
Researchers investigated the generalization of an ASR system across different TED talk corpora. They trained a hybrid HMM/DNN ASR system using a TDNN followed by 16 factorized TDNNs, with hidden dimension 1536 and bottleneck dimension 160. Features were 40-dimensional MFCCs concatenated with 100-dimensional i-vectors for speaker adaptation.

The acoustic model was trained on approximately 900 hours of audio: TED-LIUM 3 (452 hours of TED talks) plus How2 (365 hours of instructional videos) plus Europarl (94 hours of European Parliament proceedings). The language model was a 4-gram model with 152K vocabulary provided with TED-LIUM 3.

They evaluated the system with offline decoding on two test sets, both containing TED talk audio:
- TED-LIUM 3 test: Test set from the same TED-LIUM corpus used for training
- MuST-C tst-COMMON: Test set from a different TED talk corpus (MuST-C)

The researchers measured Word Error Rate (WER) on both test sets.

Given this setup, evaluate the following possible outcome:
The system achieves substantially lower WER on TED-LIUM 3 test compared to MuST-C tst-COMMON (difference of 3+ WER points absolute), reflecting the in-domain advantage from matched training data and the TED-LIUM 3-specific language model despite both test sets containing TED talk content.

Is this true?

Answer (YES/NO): YES